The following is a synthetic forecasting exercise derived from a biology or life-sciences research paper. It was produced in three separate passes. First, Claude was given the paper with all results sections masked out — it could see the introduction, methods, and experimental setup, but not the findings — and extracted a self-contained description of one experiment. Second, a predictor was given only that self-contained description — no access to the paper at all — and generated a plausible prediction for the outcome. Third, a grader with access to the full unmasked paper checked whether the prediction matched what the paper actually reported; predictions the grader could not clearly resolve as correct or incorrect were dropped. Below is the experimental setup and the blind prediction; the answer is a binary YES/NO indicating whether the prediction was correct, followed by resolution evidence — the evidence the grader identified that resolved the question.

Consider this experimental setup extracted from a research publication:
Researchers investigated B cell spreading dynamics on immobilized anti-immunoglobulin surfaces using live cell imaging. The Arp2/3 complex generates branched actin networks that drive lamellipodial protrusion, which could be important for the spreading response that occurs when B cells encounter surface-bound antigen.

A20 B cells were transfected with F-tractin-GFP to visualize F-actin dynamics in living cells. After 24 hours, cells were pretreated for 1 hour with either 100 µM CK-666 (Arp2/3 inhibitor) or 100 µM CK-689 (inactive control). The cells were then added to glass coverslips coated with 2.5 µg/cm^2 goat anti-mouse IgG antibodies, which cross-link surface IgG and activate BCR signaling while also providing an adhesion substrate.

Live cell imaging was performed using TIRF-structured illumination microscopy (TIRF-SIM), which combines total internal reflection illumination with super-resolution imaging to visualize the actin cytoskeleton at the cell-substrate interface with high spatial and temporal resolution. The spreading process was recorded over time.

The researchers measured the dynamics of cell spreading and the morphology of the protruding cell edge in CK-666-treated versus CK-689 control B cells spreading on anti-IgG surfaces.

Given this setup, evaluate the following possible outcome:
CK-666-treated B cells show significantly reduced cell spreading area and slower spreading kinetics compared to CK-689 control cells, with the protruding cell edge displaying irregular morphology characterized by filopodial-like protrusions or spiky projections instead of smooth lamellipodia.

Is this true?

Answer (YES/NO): YES